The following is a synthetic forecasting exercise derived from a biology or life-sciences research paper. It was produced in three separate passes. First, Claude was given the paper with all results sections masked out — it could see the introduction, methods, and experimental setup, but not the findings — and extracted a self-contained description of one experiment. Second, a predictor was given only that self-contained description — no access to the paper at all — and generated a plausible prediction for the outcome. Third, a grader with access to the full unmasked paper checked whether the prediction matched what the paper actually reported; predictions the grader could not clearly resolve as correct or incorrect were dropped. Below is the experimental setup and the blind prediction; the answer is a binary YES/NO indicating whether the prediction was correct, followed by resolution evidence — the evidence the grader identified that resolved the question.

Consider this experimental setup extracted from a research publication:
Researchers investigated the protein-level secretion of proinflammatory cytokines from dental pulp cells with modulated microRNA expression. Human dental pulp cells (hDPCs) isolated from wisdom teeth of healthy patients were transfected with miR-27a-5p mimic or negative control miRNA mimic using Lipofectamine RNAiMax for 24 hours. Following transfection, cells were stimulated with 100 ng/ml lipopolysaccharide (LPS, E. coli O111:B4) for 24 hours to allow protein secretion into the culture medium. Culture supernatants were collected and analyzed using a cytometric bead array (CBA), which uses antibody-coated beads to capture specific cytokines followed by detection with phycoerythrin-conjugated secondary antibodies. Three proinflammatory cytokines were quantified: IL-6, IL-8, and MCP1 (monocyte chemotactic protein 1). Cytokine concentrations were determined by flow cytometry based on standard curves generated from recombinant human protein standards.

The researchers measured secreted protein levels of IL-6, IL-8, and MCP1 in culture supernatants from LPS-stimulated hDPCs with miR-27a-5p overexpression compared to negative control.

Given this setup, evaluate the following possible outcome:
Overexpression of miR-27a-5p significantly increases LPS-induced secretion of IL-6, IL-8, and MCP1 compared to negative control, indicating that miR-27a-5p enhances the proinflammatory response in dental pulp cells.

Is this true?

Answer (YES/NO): NO